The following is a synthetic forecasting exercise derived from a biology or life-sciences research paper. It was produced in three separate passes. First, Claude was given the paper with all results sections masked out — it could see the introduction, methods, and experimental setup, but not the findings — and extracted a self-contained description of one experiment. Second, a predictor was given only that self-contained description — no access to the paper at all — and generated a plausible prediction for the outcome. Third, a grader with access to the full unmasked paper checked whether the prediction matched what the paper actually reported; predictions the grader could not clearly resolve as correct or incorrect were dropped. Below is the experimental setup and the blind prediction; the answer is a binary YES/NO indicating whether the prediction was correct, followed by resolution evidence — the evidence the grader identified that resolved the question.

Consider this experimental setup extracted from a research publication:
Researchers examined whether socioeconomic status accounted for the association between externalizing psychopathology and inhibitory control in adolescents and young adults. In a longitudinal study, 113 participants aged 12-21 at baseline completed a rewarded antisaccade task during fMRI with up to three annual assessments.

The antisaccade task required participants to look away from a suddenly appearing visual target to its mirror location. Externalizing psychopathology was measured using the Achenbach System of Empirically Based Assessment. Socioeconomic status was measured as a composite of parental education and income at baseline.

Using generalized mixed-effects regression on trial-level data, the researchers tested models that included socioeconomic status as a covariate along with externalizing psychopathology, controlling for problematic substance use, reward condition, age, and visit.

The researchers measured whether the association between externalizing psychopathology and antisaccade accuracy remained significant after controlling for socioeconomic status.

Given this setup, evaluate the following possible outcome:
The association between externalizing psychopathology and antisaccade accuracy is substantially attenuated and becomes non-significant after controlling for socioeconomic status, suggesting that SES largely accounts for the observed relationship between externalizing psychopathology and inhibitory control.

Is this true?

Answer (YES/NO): NO